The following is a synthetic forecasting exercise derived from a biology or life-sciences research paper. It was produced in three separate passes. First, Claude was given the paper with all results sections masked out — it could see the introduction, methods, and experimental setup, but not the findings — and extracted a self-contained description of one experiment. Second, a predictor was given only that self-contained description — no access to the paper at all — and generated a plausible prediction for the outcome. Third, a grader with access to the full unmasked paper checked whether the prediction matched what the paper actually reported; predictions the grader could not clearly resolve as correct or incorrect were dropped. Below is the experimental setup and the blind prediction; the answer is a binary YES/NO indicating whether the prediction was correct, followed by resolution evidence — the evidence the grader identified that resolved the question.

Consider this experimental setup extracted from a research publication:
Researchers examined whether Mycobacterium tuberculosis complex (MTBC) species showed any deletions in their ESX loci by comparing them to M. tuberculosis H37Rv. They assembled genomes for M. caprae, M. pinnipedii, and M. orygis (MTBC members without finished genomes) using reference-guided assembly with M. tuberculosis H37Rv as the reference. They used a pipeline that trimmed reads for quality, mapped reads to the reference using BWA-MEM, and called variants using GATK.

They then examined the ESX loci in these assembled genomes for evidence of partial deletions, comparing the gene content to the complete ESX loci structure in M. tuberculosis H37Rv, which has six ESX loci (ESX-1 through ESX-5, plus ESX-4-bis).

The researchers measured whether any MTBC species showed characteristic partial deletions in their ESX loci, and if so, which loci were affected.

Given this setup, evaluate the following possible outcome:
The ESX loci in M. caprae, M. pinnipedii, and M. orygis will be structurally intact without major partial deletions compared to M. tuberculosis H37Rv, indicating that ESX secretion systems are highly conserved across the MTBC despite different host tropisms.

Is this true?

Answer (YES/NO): NO